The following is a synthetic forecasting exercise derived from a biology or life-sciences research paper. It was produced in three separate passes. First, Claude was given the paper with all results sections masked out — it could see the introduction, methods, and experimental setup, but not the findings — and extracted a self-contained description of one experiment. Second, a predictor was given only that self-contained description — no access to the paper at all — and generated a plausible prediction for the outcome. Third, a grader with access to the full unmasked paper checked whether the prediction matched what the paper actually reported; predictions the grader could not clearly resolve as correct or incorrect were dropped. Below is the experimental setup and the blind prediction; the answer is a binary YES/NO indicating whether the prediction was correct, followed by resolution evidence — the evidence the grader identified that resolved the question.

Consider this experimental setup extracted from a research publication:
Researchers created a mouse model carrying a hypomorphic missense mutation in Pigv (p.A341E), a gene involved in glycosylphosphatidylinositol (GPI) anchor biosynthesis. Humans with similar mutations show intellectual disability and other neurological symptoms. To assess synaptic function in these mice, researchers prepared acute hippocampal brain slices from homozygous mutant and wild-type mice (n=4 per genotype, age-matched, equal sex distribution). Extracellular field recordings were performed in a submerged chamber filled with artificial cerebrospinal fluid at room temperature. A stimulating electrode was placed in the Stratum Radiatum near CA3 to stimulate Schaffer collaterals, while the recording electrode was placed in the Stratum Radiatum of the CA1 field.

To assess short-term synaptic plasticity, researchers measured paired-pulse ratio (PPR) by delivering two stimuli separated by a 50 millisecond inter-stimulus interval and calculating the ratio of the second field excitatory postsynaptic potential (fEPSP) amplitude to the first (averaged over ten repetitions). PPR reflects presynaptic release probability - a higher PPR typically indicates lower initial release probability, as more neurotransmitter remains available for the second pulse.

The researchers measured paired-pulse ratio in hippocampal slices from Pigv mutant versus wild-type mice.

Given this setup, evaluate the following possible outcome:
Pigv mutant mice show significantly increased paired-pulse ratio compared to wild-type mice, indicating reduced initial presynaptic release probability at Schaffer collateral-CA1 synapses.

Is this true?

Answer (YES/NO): YES